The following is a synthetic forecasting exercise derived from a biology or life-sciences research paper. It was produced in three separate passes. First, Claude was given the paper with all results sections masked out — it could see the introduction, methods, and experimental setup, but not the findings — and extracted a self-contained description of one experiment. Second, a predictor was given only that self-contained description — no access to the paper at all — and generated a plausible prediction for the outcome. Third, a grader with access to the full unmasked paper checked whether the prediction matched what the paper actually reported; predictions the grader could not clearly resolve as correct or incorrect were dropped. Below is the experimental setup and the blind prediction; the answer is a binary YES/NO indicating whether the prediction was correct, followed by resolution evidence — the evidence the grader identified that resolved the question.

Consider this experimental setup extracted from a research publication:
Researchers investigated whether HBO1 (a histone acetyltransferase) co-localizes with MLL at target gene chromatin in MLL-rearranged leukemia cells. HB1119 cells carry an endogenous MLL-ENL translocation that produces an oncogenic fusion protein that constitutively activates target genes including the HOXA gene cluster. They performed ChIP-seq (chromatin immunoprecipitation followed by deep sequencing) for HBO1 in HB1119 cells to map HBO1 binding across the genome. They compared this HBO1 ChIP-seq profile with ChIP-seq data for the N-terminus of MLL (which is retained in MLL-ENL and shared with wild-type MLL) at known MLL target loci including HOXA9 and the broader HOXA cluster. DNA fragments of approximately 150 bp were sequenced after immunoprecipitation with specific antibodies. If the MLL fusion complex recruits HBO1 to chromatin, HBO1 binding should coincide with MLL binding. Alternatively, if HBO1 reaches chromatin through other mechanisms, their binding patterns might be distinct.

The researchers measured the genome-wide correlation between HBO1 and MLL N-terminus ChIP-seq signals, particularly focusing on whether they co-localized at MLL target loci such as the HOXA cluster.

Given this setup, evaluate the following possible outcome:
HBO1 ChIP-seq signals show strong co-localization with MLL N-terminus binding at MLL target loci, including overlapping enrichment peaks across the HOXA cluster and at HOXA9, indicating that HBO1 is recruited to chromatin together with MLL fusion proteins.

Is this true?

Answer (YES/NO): YES